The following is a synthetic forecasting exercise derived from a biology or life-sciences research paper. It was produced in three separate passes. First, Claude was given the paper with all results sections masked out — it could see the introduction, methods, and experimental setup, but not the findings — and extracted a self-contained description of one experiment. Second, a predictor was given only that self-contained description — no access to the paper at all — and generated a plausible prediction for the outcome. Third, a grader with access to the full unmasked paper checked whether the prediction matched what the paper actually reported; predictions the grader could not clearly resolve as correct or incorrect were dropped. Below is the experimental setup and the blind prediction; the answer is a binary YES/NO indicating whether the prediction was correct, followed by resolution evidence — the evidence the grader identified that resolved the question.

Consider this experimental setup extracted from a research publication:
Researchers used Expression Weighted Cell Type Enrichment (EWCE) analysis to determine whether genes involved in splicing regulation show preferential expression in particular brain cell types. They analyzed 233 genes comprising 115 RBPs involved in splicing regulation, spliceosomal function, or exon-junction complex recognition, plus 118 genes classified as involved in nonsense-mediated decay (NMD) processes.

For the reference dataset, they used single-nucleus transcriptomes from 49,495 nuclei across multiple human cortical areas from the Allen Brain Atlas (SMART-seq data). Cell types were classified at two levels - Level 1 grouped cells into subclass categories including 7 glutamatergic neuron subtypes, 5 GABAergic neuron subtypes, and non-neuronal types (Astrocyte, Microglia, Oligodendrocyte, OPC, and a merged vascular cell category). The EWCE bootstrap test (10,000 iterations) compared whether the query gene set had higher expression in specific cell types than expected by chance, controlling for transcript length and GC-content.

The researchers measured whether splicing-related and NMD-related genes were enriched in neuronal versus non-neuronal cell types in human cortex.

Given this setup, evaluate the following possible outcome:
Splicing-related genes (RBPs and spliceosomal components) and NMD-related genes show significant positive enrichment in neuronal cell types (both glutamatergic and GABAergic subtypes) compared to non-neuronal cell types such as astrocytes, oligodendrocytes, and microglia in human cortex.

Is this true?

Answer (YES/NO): NO